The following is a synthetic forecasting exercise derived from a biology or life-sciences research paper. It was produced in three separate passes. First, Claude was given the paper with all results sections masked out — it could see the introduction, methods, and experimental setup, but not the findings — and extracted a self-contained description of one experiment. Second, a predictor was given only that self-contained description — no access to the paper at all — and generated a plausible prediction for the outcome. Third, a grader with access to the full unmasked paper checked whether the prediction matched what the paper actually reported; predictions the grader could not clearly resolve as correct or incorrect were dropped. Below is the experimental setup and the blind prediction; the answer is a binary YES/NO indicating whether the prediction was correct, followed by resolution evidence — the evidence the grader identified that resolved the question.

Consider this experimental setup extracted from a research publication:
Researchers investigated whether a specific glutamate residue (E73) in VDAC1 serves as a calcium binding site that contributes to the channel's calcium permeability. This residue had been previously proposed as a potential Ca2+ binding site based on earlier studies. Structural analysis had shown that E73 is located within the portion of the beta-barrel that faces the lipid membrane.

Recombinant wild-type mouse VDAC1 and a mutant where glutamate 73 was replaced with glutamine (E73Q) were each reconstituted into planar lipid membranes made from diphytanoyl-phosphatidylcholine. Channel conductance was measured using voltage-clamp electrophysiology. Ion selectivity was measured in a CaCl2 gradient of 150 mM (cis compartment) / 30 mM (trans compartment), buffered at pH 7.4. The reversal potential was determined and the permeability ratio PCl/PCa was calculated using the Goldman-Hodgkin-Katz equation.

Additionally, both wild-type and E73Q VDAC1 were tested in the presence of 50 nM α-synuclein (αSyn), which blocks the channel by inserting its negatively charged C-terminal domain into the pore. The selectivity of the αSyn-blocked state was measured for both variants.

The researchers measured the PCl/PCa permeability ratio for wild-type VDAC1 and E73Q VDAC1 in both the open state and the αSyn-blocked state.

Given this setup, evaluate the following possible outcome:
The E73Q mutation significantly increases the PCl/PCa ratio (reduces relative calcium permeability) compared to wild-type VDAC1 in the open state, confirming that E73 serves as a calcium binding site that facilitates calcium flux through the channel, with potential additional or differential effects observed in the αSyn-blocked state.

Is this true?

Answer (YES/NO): NO